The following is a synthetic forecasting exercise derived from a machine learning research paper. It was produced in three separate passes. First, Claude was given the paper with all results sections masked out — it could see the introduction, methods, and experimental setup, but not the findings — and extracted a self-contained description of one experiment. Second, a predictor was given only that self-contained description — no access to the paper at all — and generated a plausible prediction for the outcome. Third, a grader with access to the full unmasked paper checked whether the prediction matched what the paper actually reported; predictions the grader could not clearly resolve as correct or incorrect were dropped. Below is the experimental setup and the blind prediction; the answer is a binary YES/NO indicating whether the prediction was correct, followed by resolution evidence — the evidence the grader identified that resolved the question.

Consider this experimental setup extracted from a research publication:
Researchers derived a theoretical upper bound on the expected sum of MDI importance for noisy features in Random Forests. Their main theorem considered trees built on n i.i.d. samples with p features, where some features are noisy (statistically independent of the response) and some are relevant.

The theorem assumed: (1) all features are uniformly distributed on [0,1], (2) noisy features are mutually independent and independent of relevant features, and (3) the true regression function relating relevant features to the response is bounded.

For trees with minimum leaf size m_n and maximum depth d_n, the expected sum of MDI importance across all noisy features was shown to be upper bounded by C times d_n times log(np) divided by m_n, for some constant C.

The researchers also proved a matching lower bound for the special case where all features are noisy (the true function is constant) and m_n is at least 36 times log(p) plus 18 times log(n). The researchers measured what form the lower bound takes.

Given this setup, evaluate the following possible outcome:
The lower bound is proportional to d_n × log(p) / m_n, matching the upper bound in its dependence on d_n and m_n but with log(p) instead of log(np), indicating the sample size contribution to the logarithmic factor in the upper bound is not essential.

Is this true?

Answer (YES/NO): NO